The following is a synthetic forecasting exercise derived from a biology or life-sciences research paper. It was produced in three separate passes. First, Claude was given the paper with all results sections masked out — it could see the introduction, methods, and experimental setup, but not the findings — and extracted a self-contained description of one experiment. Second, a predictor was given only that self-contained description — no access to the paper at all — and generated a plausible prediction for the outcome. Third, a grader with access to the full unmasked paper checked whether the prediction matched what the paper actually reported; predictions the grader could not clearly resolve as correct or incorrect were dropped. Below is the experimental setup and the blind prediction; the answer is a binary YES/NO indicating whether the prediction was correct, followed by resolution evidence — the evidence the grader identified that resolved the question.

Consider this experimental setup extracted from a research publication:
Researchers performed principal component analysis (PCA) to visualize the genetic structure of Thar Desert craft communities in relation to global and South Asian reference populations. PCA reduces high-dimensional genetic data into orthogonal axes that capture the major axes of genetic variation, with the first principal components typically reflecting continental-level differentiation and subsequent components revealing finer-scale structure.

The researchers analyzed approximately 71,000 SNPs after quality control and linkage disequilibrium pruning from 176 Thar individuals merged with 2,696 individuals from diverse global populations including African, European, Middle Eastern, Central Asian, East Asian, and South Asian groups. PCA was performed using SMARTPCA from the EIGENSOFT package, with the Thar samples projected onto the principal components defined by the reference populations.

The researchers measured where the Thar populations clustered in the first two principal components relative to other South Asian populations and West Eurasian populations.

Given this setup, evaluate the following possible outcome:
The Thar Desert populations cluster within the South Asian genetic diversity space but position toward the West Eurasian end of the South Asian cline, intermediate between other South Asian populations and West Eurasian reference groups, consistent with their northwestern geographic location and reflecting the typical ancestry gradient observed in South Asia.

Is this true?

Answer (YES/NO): YES